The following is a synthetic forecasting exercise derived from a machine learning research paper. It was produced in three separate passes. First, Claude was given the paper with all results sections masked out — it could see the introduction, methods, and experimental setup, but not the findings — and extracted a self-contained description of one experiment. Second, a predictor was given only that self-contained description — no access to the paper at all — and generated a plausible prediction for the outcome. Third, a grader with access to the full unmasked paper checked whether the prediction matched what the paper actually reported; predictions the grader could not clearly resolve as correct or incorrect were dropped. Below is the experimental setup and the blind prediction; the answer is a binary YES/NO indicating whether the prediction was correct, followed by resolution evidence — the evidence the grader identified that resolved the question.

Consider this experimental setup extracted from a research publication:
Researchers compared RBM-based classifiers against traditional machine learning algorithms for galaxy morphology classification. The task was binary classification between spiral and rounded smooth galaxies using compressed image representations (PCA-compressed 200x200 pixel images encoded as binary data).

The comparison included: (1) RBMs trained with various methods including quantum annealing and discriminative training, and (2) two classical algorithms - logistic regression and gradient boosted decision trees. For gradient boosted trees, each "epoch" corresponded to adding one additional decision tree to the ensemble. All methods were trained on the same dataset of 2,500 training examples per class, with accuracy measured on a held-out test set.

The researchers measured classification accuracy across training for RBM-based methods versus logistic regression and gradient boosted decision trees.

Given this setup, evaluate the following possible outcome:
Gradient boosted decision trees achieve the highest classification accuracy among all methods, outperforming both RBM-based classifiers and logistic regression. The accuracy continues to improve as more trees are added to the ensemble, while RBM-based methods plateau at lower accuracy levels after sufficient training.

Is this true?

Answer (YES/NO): YES